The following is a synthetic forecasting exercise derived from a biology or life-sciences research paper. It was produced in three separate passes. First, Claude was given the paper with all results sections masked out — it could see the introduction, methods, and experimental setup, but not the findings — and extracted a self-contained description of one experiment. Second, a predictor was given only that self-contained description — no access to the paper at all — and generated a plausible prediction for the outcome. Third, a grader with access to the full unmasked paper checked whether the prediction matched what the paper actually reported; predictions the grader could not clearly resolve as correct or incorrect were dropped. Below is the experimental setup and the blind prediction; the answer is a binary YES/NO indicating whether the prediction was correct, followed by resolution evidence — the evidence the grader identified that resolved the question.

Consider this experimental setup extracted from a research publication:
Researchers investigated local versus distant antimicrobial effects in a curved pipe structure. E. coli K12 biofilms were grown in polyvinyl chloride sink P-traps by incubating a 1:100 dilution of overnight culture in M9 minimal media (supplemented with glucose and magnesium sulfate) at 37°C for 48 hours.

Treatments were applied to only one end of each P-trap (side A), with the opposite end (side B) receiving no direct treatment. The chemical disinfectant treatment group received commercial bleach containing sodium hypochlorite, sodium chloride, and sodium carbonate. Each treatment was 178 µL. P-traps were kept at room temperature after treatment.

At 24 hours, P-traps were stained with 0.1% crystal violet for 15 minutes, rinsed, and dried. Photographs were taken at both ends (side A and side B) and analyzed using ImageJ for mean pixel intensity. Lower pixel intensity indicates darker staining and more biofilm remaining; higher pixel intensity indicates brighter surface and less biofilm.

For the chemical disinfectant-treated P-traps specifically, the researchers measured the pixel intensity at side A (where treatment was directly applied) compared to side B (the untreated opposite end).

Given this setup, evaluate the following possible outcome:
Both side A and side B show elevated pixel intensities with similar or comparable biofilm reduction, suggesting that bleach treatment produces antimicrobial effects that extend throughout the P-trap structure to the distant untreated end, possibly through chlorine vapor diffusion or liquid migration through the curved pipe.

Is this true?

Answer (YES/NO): NO